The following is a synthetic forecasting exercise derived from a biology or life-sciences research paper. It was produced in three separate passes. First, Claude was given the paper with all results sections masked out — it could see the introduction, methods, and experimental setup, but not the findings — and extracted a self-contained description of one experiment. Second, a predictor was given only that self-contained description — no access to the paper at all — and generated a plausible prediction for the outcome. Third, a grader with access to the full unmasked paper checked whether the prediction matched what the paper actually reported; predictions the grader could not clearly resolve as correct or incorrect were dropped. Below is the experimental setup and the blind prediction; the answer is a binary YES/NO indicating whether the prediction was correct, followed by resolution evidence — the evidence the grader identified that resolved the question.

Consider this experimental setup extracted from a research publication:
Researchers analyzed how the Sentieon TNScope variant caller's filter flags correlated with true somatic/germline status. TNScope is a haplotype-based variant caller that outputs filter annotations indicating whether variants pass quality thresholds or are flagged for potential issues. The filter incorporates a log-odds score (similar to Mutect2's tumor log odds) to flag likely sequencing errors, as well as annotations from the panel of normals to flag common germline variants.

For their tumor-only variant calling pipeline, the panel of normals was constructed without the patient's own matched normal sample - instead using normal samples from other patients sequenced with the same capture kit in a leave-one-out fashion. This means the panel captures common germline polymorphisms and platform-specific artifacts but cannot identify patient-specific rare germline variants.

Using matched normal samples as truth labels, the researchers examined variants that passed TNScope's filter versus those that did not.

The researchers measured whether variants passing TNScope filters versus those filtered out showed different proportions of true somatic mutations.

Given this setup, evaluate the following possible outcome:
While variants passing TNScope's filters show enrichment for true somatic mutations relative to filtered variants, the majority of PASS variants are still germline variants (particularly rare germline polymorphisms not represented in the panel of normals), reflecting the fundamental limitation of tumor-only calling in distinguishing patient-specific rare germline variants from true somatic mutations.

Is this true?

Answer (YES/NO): YES